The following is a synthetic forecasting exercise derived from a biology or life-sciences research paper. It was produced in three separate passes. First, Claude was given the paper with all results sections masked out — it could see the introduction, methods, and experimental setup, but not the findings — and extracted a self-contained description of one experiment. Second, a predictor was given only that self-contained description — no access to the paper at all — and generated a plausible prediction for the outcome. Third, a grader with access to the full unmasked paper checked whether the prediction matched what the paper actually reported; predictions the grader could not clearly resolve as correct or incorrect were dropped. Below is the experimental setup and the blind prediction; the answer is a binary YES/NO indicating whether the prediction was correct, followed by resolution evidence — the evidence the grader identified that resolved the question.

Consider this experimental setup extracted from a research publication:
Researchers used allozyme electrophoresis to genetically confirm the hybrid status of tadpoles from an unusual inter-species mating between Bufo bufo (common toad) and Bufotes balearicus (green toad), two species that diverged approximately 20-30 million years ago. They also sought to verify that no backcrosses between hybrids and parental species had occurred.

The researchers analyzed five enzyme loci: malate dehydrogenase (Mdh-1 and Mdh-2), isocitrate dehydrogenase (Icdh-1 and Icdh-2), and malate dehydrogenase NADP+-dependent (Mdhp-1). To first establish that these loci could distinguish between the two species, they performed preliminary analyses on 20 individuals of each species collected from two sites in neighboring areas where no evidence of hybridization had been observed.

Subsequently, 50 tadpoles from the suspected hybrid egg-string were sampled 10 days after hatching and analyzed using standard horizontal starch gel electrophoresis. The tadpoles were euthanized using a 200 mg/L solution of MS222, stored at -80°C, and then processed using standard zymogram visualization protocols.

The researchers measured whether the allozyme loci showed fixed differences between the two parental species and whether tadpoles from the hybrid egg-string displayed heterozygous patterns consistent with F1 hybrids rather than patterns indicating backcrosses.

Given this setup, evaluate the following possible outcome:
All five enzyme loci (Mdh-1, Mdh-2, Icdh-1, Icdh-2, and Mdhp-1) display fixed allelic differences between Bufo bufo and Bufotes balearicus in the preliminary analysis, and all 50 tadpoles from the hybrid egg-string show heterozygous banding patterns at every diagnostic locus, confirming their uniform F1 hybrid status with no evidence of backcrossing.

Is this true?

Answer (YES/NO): YES